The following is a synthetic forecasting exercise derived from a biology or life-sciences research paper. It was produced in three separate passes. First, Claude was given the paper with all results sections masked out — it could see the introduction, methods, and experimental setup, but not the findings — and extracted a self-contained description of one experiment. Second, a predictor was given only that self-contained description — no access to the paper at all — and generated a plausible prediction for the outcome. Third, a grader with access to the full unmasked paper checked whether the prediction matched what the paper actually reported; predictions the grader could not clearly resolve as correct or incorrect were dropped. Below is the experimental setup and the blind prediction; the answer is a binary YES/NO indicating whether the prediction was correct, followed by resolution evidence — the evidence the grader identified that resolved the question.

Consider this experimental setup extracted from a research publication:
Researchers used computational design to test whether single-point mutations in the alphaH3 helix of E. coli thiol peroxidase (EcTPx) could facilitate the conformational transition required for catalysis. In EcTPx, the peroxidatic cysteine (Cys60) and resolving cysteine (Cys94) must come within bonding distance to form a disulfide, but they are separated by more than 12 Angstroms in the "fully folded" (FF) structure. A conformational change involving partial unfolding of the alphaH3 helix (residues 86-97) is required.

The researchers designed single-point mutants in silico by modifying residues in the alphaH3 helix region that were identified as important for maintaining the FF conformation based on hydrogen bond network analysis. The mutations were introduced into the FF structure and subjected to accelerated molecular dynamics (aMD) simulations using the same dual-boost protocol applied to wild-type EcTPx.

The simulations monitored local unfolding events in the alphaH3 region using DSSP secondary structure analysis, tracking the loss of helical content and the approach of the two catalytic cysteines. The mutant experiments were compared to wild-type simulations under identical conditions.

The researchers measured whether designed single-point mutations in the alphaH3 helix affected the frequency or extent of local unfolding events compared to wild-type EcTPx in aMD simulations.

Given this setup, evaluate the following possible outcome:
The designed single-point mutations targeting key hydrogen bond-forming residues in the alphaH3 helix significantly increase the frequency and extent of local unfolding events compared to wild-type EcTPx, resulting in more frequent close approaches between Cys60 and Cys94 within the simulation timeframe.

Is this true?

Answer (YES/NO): YES